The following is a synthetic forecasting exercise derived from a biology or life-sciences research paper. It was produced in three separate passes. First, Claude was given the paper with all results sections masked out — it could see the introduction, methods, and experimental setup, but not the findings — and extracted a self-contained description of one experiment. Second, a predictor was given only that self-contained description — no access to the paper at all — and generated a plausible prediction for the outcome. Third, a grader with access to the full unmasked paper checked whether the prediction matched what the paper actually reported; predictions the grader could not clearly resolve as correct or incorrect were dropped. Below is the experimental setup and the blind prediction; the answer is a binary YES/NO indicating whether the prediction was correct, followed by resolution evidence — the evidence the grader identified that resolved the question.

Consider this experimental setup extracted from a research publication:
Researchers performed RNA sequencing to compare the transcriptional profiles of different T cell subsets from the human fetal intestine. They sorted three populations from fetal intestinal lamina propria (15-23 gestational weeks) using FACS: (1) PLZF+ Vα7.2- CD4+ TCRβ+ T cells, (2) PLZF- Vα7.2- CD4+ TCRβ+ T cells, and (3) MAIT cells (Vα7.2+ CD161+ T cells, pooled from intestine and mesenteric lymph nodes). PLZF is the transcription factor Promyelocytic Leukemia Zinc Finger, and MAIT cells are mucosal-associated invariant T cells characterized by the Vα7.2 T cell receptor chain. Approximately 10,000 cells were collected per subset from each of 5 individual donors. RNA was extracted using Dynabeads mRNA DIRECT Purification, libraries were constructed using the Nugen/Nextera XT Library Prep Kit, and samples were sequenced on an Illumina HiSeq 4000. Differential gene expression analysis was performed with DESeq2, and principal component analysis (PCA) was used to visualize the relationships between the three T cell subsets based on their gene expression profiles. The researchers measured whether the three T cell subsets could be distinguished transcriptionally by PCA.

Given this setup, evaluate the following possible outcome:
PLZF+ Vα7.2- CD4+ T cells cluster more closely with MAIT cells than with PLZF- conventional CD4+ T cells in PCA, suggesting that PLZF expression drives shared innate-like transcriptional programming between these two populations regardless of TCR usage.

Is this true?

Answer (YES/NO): NO